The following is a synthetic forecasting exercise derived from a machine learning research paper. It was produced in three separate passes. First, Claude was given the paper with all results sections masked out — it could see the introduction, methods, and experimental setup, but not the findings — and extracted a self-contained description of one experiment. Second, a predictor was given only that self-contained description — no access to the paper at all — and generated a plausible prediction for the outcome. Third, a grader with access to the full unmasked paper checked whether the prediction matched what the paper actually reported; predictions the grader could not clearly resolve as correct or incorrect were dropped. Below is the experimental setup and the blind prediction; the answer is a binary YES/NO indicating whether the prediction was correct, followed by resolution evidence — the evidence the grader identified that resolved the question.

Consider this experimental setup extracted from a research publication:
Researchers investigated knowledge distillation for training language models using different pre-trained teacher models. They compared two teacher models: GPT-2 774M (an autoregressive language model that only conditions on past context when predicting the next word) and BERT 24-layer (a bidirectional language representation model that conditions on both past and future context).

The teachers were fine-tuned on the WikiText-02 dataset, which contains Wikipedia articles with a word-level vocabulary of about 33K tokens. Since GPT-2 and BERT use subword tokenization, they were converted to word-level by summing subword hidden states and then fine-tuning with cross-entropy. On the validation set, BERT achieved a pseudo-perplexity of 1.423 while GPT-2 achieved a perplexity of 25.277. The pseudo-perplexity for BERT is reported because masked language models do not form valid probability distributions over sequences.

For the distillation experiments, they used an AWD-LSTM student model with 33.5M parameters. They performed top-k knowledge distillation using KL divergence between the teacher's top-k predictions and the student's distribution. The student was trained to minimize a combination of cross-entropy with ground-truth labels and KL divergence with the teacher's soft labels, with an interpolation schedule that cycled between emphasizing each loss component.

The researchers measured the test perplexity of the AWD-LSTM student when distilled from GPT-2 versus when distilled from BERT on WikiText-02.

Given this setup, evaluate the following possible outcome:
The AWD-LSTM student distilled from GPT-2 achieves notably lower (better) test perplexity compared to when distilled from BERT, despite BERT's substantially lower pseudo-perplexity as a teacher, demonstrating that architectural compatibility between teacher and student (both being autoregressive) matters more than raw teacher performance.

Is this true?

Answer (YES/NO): YES